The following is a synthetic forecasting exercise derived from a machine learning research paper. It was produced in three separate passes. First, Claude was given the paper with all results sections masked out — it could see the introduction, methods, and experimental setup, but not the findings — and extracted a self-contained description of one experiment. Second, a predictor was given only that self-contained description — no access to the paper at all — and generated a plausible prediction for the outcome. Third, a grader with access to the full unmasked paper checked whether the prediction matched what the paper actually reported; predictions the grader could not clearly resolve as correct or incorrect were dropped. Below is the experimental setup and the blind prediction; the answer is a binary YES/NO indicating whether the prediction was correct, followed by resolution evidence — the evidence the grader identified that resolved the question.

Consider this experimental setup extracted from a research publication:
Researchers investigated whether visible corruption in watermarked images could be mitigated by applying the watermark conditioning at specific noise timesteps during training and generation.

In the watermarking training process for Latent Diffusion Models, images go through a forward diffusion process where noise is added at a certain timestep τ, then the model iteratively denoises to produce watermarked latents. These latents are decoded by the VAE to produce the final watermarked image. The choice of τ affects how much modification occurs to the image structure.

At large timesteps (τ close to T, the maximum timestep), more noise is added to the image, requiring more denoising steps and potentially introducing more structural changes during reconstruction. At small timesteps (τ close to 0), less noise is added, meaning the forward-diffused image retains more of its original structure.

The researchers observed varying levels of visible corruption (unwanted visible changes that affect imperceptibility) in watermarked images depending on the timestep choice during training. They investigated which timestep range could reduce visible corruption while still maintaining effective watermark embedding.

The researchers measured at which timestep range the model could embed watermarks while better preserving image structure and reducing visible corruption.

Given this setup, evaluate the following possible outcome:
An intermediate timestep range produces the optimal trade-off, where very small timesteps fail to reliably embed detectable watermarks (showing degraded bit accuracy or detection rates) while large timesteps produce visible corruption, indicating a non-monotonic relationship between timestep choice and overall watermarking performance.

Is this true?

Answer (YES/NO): YES